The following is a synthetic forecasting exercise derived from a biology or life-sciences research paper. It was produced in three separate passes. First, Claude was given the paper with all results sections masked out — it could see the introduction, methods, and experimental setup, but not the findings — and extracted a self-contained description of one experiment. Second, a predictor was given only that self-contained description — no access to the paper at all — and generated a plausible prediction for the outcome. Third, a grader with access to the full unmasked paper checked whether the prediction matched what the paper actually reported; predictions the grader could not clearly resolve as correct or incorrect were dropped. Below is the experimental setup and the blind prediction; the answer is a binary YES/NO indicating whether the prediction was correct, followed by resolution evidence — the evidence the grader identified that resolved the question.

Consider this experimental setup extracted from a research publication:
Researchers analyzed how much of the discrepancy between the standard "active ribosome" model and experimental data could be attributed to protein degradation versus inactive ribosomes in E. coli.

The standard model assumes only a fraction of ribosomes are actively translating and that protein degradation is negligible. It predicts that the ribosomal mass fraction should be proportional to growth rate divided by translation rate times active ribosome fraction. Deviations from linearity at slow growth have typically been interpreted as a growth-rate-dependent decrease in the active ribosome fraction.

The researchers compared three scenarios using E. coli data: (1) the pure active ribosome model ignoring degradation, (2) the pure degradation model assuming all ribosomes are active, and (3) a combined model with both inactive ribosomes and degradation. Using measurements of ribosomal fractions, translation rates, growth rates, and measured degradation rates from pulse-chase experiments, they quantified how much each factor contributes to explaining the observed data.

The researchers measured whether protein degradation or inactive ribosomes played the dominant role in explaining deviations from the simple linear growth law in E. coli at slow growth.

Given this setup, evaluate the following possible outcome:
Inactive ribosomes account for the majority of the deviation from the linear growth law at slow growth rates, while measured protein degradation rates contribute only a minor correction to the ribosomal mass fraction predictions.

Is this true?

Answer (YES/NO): NO